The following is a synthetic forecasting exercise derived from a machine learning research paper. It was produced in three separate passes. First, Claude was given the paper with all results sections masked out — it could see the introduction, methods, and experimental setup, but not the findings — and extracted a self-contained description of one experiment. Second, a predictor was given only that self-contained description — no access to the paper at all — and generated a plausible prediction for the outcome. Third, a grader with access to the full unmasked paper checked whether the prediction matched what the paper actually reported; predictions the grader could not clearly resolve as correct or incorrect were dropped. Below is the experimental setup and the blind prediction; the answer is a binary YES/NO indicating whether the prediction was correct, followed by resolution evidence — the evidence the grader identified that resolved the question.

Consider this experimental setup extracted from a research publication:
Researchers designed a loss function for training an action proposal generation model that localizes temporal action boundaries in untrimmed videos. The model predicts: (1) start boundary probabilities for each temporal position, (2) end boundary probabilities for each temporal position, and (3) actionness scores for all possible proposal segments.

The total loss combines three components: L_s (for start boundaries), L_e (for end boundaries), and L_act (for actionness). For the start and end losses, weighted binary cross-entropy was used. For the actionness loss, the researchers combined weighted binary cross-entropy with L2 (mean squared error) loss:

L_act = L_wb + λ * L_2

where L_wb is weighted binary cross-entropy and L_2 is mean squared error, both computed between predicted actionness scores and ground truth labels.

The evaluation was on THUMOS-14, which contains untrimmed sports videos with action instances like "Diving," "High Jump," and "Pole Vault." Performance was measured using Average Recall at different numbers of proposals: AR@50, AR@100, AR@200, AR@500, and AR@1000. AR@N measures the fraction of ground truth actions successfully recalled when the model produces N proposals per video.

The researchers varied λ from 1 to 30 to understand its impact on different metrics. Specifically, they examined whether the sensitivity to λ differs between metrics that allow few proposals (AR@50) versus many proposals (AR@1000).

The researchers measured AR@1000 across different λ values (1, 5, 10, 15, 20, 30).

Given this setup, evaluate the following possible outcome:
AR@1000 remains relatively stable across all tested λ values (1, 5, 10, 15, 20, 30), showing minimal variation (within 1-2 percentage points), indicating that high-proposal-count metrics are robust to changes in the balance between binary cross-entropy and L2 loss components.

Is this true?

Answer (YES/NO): YES